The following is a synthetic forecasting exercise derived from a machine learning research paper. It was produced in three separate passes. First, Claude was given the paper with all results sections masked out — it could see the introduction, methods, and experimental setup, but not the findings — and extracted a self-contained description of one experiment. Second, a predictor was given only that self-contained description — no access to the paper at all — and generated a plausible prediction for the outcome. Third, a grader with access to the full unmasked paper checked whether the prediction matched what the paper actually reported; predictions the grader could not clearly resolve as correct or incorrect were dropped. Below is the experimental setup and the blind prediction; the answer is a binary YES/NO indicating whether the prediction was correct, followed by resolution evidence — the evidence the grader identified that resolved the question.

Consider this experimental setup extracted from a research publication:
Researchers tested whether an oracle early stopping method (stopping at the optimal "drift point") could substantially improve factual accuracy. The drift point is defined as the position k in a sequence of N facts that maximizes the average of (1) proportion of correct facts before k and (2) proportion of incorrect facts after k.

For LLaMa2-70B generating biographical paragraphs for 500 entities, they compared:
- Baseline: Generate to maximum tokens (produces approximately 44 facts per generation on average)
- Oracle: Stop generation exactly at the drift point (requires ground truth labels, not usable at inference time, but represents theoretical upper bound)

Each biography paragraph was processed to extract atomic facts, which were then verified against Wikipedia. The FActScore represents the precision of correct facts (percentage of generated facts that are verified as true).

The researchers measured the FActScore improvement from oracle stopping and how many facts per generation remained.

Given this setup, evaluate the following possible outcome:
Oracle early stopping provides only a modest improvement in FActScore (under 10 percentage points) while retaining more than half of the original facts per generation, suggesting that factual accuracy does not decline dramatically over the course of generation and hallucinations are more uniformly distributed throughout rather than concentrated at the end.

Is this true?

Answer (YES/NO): NO